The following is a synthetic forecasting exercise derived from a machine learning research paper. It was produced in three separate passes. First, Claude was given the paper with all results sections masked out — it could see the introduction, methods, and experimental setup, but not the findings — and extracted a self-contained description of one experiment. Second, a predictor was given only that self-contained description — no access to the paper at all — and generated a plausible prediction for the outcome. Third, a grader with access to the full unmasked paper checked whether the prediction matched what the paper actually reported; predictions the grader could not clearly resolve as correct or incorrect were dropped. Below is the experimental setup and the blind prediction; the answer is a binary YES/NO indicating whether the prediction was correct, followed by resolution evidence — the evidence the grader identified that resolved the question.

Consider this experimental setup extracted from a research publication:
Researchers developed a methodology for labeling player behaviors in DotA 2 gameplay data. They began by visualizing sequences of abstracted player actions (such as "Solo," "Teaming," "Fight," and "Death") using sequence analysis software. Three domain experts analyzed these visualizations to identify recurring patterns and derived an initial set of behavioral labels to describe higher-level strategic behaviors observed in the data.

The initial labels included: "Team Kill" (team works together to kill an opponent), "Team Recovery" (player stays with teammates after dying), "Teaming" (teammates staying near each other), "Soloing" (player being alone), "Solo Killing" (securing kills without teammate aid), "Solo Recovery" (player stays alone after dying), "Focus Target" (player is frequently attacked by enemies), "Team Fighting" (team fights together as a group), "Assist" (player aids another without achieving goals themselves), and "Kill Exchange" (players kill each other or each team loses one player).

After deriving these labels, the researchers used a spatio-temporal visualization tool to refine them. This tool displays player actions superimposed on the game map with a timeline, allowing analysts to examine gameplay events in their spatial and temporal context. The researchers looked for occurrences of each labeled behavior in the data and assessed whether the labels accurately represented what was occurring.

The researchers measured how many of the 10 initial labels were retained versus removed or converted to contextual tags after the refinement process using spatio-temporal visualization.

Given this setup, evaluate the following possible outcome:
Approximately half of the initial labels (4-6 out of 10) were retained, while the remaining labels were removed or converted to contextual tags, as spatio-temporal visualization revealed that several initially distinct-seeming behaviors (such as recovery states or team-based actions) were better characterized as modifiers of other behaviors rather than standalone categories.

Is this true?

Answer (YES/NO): NO